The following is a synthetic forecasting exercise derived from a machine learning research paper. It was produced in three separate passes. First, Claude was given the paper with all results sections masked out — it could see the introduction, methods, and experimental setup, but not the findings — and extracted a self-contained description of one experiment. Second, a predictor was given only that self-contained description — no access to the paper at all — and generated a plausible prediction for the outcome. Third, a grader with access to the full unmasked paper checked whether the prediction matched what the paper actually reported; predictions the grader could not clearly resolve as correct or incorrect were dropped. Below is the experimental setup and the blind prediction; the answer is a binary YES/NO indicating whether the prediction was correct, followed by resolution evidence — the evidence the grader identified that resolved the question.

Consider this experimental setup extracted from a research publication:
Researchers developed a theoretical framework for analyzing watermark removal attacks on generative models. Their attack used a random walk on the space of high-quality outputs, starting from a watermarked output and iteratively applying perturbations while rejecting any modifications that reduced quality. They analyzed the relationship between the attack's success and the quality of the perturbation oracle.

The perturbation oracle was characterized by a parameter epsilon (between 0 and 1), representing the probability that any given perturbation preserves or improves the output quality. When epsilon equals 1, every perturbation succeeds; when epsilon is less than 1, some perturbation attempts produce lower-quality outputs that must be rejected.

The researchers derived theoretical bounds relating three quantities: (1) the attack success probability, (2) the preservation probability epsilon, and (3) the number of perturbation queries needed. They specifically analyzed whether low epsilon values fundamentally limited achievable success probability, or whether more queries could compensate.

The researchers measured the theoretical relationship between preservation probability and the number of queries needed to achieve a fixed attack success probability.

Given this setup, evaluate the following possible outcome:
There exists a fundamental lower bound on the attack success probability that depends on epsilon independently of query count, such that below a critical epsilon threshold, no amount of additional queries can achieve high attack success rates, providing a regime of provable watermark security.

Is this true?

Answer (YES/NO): NO